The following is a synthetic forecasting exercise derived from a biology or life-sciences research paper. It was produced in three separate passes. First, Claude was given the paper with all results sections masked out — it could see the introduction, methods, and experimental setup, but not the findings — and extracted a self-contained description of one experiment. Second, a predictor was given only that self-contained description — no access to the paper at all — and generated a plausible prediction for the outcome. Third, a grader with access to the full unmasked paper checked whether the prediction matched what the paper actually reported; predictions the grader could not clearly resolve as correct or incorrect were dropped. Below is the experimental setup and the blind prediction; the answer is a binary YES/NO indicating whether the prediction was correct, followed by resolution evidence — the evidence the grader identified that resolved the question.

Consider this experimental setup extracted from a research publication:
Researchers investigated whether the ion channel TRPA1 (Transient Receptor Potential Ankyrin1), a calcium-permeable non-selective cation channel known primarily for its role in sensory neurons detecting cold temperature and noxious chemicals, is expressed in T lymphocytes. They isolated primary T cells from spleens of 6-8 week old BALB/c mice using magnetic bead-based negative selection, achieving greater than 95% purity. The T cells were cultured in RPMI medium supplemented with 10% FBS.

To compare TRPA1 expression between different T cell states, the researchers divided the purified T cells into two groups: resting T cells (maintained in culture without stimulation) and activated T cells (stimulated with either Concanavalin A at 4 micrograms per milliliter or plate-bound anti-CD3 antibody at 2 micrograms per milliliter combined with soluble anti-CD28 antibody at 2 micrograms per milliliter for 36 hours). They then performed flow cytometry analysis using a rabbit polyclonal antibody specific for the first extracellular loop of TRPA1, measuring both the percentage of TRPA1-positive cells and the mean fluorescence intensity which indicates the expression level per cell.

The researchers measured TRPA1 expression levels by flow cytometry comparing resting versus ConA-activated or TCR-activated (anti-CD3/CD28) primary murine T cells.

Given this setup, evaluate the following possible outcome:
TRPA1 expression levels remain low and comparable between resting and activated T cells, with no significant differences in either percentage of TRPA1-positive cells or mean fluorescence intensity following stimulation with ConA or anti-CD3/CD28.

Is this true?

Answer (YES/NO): NO